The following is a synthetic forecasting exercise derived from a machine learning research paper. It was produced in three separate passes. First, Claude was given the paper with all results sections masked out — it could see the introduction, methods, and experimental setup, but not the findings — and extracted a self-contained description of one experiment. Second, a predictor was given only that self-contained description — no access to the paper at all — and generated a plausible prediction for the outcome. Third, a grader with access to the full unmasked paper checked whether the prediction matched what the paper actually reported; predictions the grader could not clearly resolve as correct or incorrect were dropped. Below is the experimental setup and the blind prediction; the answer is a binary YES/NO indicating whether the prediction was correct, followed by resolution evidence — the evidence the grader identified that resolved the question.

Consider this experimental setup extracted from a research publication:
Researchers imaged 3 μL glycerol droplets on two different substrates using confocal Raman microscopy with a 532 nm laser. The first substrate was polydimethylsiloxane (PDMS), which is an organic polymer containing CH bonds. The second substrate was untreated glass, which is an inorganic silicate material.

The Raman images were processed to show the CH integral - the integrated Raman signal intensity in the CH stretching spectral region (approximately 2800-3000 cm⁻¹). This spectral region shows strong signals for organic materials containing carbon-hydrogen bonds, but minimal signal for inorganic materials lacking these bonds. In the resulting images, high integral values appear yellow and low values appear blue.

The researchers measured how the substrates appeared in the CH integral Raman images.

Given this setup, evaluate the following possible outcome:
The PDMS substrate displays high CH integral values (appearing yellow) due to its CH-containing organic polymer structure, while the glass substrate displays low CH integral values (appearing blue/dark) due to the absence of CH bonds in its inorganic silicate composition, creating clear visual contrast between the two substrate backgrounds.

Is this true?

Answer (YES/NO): YES